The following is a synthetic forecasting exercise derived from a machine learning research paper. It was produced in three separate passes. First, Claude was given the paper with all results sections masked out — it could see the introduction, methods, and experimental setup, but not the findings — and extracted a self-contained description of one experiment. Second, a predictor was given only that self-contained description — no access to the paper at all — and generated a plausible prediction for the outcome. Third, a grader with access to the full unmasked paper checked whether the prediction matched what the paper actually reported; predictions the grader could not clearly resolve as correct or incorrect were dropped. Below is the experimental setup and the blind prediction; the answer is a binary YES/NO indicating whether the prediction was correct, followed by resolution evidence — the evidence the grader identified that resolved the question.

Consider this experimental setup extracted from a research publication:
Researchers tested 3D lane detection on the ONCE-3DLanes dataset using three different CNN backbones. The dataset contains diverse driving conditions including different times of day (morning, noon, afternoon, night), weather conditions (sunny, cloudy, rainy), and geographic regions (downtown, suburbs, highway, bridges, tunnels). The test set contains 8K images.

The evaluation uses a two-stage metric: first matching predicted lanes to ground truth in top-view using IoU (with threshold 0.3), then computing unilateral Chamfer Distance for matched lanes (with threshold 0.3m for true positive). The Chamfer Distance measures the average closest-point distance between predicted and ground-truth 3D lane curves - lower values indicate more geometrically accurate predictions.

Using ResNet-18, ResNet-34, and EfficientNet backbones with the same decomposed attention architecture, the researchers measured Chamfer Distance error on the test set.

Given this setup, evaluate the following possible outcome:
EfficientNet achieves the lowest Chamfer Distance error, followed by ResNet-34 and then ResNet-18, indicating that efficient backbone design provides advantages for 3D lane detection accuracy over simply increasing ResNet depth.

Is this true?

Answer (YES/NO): NO